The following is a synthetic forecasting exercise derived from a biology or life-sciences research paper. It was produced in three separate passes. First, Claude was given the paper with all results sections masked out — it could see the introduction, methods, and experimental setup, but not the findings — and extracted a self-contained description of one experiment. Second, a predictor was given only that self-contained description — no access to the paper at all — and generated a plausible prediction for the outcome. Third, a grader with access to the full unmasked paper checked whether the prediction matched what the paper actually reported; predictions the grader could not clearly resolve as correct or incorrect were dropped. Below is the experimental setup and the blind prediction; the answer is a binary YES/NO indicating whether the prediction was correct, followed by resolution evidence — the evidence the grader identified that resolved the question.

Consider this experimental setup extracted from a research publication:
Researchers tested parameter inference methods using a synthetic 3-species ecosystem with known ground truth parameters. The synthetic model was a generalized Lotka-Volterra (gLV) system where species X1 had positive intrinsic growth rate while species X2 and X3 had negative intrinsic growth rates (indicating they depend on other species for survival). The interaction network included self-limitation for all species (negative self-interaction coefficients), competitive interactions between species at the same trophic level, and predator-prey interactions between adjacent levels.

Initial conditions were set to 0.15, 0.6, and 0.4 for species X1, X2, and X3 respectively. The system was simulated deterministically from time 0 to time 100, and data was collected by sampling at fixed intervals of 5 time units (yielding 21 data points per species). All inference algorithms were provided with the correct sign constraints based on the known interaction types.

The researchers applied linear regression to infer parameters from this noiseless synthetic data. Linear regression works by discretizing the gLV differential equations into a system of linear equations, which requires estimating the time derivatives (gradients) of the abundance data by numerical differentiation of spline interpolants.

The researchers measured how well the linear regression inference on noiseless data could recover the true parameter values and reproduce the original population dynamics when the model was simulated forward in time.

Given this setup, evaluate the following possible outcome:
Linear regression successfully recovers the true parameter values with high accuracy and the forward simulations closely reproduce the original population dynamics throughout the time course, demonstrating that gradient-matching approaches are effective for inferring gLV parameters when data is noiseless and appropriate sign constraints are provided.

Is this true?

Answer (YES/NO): NO